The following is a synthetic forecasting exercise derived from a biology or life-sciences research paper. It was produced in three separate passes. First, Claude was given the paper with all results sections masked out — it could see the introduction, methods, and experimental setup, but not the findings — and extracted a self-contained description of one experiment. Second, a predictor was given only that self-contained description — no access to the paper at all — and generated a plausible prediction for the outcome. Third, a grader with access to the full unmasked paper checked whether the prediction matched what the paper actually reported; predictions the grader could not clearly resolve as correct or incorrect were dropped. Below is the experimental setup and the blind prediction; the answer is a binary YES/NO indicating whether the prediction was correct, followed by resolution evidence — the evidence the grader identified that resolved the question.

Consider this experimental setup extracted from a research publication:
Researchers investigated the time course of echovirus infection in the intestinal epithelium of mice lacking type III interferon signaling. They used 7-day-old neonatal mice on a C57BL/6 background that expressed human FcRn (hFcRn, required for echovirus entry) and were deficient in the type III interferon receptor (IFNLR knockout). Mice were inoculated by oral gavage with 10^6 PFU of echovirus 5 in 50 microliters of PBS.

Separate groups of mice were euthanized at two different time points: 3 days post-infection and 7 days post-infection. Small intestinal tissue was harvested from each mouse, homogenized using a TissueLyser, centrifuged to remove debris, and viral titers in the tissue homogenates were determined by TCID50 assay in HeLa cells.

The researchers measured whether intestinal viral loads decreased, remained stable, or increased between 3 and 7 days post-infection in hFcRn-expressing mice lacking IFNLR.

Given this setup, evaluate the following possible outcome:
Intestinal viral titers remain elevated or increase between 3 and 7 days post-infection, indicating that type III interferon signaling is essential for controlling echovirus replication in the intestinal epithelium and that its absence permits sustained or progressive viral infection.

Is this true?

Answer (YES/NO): YES